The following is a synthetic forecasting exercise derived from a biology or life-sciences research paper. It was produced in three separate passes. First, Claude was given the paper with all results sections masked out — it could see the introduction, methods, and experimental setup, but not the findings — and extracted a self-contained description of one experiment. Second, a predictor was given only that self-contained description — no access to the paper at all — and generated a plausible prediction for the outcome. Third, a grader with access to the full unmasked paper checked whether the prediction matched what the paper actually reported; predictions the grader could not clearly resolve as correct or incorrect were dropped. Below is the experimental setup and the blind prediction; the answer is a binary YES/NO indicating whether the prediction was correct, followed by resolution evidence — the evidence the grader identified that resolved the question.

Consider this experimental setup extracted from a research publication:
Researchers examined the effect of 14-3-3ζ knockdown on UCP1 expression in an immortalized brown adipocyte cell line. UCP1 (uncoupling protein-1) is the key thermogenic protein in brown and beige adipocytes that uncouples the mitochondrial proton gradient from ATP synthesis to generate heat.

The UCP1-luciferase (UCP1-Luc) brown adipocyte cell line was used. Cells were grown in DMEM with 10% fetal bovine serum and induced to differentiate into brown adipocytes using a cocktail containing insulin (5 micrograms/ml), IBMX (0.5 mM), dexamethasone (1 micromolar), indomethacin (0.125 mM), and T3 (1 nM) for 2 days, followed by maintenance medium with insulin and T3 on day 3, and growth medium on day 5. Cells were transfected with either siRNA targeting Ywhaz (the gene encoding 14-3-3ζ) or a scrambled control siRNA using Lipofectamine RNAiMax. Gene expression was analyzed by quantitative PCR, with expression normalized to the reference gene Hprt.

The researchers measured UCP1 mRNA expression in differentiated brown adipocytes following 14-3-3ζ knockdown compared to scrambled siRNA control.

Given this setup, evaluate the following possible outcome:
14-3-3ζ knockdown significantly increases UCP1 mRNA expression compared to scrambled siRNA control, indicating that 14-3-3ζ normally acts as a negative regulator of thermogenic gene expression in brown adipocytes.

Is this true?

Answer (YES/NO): NO